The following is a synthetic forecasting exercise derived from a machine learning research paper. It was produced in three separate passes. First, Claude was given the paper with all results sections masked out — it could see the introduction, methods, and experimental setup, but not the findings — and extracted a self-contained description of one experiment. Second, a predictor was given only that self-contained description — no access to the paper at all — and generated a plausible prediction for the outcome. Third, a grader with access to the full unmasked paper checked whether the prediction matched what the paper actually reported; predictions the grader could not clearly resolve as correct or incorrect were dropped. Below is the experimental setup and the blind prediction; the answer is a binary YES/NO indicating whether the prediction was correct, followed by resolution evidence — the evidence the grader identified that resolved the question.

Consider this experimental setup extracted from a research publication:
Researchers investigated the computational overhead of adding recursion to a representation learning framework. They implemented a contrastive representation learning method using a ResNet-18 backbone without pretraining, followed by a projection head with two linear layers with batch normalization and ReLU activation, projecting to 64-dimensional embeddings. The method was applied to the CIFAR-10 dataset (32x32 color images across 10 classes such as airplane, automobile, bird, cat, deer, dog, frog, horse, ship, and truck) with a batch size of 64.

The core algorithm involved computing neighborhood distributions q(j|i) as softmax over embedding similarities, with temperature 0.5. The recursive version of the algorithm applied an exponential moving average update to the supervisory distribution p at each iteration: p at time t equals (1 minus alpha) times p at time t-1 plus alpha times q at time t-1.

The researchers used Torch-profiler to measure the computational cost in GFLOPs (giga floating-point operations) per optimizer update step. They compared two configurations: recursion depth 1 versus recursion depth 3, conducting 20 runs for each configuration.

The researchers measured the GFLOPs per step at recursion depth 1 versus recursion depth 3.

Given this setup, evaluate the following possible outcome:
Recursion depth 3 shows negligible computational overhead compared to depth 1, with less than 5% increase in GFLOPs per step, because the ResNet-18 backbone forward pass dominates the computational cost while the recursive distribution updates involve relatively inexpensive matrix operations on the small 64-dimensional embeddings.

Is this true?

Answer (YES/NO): YES